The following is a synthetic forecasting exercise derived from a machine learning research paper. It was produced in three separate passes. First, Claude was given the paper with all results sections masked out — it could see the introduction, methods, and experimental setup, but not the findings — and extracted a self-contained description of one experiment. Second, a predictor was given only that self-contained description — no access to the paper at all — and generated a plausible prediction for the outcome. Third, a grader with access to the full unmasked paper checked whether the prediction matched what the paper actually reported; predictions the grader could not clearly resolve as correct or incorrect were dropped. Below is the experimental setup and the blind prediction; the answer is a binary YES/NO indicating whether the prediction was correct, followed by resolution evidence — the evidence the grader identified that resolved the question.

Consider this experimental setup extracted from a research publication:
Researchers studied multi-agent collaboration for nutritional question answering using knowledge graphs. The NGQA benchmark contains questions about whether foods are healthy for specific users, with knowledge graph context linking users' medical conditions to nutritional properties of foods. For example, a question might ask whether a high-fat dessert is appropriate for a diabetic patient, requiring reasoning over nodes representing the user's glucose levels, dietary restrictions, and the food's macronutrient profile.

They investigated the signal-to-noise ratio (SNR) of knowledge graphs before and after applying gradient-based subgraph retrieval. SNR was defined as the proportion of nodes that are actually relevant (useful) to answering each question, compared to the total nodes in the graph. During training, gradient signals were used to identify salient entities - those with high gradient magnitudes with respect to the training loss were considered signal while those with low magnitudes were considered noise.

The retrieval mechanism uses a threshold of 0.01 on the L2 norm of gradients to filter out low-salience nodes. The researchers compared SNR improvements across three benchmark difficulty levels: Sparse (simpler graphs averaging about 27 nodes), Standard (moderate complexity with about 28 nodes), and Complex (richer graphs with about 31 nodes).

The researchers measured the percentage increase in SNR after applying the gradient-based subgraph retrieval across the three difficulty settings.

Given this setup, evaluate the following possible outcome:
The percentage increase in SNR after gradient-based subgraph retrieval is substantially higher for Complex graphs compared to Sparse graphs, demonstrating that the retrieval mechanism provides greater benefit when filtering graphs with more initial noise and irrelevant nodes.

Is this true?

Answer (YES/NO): NO